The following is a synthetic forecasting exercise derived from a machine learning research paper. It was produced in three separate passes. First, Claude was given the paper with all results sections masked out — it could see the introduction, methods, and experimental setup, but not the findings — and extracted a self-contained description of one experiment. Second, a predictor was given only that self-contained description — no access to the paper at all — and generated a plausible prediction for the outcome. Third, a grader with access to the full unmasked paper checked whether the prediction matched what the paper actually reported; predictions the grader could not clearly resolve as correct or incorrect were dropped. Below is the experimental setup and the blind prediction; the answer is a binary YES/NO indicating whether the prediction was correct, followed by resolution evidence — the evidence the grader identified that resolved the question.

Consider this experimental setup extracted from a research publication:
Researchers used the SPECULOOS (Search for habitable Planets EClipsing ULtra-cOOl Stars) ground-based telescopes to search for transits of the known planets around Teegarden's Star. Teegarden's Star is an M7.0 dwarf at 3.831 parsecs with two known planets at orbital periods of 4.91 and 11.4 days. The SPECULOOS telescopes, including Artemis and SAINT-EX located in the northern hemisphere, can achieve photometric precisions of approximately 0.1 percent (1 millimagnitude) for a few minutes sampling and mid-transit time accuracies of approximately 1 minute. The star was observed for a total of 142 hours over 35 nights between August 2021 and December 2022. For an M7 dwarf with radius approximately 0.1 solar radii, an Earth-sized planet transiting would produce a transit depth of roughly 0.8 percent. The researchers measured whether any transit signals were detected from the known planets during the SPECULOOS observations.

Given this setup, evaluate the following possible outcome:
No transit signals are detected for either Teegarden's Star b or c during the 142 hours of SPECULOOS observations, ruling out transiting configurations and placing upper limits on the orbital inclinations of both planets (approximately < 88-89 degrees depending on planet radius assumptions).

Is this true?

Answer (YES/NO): NO